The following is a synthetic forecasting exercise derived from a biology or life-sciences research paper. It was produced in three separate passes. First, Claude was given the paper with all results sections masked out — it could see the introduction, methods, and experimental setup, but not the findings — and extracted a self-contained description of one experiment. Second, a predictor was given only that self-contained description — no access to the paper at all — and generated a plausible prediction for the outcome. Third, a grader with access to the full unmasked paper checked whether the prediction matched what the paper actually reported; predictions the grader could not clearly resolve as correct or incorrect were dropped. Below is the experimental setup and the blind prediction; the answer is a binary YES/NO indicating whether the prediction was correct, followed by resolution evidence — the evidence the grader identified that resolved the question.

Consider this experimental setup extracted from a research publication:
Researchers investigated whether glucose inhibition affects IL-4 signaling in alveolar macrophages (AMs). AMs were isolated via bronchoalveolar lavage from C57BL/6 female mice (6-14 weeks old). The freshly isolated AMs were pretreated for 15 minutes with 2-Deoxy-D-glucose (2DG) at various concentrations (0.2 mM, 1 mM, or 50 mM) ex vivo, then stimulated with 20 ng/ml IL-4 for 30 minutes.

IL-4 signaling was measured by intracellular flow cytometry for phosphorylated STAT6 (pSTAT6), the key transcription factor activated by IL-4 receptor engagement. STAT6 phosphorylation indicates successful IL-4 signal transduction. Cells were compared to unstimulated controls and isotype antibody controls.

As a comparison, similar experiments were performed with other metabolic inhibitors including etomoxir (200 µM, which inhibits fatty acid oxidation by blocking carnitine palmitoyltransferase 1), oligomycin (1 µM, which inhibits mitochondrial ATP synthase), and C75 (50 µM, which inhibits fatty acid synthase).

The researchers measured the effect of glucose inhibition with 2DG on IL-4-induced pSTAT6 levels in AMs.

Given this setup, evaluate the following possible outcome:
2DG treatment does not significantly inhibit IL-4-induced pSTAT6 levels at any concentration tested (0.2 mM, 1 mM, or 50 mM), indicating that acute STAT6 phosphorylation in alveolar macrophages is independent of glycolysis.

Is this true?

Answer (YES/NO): YES